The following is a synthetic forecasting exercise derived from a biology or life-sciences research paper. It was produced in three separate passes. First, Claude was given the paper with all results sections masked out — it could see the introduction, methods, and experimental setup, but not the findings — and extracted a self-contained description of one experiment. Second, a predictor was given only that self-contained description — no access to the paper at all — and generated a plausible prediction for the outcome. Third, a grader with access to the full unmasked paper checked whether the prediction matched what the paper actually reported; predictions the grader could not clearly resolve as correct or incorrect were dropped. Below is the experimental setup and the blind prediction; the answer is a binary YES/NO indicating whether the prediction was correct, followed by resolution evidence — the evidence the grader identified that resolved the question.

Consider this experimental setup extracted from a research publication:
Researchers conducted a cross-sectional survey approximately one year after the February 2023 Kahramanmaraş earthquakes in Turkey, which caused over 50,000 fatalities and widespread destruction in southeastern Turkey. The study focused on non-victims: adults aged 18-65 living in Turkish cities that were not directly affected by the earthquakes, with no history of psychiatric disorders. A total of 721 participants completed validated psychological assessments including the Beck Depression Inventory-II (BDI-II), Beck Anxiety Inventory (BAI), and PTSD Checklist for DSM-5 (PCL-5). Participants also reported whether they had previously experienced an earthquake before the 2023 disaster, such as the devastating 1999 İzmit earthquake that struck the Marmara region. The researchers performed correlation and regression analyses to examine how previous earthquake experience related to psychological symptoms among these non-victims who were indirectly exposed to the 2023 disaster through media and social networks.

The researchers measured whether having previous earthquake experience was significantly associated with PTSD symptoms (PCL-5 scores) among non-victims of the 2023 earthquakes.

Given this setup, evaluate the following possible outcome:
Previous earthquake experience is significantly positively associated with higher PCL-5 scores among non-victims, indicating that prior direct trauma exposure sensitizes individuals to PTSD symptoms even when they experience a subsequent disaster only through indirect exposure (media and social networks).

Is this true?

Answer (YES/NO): NO